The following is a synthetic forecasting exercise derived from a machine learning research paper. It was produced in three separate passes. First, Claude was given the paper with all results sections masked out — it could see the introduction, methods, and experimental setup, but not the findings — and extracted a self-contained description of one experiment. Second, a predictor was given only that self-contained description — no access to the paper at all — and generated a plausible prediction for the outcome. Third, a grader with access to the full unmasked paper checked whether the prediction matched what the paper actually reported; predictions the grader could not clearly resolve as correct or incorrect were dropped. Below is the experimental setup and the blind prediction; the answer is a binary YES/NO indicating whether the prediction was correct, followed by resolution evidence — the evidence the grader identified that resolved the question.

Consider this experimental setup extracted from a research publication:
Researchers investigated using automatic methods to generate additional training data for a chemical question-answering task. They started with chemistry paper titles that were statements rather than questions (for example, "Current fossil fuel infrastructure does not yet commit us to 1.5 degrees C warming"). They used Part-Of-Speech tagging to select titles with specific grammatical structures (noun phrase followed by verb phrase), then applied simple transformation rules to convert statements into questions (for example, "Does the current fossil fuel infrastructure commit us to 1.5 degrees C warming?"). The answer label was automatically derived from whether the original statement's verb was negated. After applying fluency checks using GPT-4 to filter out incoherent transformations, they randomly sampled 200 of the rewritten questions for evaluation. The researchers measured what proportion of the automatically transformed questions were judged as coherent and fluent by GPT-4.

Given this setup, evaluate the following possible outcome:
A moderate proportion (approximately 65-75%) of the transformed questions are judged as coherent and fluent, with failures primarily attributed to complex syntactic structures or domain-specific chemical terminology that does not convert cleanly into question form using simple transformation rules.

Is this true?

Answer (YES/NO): NO